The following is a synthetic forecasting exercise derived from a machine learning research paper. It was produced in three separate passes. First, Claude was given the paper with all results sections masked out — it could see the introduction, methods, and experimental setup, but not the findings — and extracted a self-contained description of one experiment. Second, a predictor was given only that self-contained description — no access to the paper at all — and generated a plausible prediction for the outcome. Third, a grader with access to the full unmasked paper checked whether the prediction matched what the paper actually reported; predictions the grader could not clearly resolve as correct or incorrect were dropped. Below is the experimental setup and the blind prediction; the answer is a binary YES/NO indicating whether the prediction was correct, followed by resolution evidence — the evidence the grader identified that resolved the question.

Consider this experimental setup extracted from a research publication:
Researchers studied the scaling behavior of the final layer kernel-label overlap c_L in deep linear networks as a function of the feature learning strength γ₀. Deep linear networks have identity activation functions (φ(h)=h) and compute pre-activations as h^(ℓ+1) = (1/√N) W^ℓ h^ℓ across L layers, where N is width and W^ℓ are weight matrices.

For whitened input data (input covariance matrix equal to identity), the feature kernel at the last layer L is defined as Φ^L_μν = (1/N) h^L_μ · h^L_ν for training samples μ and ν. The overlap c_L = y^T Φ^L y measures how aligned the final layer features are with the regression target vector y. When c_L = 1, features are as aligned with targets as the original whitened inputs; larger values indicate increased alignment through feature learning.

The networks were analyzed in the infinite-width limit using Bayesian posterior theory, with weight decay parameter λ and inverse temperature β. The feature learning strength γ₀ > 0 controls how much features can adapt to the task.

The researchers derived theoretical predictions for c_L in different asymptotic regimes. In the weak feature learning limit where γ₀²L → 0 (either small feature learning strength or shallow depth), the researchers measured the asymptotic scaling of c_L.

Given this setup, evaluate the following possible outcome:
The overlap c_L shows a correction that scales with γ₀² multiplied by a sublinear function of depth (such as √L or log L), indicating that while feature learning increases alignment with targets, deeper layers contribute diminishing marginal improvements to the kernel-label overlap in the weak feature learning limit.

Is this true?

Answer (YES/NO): NO